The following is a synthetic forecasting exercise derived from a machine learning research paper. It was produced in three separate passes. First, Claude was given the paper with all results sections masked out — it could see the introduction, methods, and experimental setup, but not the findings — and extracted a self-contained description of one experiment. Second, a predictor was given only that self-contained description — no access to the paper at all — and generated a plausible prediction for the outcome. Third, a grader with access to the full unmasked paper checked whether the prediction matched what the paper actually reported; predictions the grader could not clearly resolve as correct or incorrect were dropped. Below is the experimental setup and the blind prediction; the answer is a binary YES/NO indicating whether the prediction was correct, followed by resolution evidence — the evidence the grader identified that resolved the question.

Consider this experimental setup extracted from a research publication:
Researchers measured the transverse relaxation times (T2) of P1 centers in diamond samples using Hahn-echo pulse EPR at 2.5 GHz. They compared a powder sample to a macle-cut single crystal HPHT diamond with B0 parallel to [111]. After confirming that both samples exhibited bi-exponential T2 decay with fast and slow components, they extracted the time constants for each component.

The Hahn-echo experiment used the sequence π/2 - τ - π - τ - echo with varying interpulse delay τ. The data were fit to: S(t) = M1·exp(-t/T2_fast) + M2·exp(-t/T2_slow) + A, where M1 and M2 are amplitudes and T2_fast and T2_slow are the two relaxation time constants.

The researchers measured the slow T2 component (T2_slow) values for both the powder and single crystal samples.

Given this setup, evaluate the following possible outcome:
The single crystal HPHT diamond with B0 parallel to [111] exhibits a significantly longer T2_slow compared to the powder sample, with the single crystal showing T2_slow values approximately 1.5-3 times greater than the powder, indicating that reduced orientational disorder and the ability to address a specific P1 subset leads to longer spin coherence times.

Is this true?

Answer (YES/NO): NO